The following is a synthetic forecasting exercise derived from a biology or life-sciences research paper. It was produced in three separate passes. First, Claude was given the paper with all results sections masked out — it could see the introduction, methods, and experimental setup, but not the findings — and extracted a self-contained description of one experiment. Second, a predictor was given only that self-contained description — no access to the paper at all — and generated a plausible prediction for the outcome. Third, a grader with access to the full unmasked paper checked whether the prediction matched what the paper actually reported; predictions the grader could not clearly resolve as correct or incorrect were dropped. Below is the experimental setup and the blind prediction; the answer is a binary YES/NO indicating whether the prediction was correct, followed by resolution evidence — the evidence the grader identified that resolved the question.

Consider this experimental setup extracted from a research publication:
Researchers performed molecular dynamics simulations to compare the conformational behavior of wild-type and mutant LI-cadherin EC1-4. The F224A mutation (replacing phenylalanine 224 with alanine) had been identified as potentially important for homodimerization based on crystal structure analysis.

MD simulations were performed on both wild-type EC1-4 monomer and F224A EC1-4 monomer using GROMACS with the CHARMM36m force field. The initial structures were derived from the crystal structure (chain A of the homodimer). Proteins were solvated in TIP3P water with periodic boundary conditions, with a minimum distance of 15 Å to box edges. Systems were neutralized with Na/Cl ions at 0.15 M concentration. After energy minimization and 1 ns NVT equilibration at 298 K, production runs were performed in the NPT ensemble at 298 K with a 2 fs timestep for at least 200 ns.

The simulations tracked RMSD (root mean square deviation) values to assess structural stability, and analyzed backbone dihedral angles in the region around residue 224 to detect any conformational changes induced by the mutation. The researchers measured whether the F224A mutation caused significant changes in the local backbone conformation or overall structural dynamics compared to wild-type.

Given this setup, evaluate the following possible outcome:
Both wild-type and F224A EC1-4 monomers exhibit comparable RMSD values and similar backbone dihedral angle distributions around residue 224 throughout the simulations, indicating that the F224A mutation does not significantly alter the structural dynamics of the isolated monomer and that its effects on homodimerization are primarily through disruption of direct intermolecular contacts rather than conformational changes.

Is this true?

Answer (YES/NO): NO